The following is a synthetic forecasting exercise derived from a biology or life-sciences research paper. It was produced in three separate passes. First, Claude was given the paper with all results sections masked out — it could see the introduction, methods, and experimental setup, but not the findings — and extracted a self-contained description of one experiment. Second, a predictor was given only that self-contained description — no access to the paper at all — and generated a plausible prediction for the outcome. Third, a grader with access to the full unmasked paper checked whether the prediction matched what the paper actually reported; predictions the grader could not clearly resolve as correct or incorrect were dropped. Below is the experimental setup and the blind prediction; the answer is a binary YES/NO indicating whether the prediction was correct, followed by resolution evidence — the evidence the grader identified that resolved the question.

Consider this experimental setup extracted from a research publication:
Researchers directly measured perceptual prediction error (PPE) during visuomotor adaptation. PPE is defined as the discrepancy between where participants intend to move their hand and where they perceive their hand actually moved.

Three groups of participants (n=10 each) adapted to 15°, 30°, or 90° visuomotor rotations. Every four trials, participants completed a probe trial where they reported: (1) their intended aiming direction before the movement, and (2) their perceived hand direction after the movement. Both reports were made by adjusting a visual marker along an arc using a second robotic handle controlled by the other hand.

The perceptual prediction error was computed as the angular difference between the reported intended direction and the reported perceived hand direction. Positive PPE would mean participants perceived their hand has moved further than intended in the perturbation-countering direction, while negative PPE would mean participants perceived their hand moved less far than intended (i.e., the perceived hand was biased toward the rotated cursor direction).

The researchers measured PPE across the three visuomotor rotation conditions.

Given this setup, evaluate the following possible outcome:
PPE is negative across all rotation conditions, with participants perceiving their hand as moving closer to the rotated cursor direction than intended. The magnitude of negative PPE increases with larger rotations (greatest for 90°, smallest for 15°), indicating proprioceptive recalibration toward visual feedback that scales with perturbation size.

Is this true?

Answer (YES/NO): NO